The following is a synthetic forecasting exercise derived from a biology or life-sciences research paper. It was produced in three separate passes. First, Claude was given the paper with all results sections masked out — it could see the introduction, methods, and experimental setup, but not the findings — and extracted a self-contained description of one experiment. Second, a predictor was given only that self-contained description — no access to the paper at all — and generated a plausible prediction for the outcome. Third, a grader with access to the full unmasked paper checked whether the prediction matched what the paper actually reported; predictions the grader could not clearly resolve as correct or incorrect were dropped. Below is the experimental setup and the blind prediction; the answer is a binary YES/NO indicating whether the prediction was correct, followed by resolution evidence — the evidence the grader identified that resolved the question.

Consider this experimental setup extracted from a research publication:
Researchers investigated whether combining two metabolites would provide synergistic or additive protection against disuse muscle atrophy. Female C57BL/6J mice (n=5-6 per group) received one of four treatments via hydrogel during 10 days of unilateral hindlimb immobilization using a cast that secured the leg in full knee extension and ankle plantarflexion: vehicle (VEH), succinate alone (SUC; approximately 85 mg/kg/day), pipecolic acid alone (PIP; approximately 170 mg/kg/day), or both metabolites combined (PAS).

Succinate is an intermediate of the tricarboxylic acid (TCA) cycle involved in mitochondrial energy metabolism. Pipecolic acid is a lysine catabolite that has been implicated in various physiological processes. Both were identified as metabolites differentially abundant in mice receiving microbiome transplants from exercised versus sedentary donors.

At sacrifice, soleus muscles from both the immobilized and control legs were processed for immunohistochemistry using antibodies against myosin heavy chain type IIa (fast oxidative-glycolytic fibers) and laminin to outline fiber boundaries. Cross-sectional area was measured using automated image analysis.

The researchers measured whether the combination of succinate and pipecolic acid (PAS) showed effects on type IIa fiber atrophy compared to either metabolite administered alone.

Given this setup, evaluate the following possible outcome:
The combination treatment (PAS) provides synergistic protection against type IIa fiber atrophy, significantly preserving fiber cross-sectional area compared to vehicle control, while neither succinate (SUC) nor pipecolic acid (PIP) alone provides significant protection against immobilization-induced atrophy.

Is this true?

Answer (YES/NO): YES